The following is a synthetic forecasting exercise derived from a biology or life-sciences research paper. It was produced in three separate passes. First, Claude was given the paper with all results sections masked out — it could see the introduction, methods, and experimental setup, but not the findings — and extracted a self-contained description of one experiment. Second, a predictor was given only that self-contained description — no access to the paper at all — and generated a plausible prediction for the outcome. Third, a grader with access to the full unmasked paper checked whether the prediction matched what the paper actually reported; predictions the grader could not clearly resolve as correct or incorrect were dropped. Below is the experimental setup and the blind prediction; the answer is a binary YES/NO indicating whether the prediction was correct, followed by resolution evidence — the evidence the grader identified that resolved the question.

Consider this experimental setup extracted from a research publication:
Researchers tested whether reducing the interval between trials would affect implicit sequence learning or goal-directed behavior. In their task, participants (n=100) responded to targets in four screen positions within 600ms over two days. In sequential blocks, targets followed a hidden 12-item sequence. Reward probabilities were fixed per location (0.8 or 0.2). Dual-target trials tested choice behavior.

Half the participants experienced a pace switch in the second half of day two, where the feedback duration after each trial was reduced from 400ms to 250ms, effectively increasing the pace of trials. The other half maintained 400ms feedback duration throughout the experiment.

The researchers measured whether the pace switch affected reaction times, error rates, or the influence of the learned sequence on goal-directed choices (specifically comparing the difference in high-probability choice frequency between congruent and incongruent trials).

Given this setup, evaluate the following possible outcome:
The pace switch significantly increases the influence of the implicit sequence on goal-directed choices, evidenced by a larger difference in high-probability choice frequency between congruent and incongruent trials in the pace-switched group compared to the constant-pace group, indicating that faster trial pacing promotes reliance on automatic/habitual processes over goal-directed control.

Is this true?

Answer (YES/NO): NO